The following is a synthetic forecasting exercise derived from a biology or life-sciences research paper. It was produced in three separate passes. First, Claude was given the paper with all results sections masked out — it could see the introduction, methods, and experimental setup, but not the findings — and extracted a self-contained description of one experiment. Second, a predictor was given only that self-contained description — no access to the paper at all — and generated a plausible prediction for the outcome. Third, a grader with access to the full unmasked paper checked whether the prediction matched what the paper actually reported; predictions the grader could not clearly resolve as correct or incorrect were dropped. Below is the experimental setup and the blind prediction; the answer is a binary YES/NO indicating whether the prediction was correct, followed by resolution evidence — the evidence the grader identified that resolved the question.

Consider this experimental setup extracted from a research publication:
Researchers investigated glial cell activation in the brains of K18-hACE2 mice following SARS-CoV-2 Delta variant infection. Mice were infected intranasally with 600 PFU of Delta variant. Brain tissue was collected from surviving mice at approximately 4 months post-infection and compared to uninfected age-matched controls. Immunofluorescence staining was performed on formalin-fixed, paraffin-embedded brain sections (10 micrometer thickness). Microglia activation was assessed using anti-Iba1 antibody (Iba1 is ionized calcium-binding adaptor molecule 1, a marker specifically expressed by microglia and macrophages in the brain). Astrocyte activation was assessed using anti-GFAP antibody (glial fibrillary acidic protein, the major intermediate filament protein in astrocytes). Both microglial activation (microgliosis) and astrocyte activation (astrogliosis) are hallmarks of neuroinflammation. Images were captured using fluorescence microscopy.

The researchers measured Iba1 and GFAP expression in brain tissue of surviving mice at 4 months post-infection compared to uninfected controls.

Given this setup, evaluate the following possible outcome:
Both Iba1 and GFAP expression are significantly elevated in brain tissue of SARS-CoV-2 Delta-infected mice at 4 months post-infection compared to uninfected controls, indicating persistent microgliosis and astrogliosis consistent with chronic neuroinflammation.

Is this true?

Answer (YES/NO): NO